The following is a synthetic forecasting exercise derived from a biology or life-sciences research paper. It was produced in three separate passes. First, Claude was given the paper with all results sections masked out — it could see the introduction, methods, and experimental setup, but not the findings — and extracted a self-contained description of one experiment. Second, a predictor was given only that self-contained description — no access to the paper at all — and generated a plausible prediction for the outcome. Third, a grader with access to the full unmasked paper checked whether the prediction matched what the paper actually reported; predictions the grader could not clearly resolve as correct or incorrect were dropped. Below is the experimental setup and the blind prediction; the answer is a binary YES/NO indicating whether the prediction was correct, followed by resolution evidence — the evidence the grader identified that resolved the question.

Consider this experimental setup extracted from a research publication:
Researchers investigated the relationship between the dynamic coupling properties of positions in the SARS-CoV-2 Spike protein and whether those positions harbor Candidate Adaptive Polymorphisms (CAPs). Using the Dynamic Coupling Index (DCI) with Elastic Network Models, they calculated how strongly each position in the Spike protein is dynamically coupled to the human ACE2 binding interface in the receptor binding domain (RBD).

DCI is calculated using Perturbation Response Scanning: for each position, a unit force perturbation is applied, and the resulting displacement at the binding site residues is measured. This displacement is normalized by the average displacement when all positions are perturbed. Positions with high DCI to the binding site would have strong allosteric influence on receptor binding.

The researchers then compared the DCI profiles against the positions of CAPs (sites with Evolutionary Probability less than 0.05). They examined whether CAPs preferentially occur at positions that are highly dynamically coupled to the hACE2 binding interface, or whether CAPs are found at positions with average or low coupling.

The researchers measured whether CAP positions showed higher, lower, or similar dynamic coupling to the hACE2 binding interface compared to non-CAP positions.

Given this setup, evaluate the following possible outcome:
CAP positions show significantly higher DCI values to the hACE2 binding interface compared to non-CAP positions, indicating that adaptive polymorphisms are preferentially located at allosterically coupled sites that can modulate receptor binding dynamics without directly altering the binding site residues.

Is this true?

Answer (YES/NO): YES